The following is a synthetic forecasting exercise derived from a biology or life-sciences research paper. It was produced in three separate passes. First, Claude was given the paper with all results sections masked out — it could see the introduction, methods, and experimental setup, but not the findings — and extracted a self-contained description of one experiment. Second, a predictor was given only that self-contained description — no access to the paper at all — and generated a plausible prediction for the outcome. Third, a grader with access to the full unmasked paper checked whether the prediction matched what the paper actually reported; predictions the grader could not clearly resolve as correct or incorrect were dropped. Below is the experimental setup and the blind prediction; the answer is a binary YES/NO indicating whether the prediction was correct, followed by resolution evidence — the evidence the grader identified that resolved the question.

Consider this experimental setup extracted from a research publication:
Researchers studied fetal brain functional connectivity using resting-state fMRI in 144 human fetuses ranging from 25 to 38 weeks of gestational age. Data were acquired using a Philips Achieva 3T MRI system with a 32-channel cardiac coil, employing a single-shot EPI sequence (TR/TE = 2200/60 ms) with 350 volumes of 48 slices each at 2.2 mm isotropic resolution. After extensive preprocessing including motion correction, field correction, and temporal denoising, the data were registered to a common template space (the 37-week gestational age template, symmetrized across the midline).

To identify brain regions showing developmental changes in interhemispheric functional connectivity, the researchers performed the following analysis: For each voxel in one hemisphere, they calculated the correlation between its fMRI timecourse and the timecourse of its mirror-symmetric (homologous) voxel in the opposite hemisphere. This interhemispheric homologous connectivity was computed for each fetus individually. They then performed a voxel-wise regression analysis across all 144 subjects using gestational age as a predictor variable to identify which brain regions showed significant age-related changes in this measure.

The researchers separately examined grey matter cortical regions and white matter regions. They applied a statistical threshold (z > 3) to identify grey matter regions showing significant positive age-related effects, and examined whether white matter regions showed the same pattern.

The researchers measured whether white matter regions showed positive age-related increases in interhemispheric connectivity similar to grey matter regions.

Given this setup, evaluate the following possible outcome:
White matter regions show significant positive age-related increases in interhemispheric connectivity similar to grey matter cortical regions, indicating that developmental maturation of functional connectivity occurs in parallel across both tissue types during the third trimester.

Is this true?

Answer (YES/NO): NO